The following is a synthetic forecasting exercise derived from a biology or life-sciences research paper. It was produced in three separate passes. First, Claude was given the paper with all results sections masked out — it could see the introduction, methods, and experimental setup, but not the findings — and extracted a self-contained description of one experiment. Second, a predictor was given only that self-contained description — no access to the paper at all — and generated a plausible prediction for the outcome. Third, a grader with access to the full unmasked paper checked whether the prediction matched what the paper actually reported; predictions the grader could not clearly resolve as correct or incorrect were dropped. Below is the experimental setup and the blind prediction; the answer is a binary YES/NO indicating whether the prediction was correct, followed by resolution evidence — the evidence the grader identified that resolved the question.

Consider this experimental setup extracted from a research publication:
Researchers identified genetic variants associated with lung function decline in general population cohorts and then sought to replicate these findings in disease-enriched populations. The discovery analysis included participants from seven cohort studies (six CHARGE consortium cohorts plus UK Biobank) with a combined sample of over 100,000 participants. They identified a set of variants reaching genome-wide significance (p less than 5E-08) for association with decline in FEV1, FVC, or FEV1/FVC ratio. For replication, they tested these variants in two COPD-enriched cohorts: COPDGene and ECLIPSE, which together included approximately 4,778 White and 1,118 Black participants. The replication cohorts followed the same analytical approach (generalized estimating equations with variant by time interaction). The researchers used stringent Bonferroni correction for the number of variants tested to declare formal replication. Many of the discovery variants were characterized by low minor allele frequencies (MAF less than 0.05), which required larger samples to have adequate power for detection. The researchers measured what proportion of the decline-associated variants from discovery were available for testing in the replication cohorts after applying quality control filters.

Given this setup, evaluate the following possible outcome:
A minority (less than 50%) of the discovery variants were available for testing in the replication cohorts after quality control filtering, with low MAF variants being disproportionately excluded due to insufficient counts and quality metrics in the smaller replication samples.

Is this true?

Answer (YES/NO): YES